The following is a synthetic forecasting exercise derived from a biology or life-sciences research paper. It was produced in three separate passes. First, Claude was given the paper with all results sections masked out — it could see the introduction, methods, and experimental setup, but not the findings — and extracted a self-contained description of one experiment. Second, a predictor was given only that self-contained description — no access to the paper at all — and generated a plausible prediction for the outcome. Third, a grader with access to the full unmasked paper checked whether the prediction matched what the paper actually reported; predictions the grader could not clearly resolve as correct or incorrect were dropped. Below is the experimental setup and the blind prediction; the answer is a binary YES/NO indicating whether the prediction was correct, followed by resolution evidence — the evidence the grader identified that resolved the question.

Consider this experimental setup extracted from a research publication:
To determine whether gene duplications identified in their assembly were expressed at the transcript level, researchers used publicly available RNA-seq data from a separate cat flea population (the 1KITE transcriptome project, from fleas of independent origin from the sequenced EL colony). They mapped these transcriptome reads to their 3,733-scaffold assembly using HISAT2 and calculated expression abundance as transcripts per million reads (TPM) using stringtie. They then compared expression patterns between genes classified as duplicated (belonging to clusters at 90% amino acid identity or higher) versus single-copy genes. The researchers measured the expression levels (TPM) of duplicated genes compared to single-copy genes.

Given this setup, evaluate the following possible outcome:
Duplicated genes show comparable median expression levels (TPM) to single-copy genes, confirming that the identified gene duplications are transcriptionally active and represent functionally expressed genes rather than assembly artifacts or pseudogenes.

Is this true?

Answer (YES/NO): YES